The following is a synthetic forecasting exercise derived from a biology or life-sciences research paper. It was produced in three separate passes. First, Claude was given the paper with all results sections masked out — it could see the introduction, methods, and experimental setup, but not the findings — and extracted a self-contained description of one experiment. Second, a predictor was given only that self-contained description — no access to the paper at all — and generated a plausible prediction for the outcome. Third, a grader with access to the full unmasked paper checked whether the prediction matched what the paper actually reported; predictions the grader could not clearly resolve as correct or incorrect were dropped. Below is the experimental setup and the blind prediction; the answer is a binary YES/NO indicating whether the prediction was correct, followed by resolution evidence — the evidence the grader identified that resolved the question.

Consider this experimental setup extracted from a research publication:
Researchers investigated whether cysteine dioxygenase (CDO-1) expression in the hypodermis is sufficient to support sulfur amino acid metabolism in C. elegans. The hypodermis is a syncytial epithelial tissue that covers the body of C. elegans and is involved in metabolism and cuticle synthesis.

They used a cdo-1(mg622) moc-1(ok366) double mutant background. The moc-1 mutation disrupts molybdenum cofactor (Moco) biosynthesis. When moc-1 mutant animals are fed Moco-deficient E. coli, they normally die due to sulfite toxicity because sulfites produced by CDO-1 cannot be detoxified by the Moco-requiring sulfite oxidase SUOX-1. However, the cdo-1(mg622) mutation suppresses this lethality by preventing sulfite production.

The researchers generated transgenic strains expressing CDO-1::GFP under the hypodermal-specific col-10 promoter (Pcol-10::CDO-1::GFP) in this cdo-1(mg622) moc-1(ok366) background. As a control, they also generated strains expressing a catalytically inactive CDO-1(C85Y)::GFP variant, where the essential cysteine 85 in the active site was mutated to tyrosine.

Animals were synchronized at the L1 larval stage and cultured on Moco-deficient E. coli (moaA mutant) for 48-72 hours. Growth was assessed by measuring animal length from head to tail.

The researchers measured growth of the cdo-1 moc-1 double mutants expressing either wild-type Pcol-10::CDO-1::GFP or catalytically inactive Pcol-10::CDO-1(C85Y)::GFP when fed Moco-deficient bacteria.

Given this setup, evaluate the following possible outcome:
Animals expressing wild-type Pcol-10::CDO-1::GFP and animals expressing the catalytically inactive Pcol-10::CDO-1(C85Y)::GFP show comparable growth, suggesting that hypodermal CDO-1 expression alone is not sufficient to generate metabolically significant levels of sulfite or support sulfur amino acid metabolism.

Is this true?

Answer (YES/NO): NO